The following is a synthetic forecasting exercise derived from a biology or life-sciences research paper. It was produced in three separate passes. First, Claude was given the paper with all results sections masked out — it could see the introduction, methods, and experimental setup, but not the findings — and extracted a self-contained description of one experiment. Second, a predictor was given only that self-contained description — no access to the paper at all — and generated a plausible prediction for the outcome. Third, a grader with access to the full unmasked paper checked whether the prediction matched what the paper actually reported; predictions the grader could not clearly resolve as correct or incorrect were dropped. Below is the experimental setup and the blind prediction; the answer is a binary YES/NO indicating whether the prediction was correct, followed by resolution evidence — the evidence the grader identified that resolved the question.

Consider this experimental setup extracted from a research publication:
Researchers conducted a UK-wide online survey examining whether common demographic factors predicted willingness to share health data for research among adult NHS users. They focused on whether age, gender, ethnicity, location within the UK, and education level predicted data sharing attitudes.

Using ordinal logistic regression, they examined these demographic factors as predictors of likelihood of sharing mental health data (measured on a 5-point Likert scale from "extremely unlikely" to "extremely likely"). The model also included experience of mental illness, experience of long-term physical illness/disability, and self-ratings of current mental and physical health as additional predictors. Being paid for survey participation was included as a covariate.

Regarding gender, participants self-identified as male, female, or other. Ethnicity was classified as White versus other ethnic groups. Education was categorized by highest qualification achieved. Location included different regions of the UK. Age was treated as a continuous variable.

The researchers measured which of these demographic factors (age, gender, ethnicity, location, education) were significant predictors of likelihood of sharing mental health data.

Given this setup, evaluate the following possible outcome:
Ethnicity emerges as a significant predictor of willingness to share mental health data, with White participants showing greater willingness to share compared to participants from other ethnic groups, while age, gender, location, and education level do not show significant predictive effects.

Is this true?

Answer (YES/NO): NO